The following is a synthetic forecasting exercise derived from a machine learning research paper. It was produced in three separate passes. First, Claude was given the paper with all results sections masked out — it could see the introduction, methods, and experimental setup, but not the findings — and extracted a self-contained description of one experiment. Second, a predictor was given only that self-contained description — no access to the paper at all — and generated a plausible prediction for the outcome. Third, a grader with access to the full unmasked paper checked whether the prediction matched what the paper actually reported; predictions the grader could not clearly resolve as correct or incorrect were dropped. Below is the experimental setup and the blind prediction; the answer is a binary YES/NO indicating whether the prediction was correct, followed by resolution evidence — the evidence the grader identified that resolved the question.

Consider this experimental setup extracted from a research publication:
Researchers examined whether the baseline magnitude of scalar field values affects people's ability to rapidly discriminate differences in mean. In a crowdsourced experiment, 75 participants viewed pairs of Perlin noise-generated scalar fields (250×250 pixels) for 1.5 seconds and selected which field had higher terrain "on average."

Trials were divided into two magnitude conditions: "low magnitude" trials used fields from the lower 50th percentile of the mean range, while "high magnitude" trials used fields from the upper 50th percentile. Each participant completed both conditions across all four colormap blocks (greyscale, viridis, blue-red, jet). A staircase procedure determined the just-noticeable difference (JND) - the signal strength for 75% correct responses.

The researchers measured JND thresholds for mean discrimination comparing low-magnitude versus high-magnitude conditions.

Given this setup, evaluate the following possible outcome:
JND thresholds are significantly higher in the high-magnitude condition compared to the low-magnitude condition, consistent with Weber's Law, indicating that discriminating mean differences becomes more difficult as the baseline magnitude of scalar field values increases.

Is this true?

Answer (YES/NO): NO